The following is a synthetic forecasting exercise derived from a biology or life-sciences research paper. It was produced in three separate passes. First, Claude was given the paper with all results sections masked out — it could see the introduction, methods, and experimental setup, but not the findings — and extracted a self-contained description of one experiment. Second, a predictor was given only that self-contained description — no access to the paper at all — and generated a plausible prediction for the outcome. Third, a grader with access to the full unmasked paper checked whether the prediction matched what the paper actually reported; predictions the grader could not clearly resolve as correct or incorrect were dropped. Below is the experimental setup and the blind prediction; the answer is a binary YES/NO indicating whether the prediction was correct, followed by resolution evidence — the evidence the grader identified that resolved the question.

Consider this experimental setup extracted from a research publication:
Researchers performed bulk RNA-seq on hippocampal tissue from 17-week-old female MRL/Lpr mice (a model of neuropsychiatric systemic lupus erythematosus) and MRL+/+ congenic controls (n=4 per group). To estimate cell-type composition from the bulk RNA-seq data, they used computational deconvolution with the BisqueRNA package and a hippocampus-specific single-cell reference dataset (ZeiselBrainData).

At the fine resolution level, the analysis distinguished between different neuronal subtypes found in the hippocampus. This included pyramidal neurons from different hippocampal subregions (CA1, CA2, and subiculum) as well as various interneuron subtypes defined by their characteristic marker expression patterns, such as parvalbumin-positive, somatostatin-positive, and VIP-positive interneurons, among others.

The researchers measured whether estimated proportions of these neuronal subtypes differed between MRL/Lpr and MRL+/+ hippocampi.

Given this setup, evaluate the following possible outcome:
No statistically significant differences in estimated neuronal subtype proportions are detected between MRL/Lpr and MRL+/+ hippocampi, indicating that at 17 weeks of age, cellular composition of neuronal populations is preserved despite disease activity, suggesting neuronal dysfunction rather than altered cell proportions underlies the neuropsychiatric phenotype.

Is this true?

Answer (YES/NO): NO